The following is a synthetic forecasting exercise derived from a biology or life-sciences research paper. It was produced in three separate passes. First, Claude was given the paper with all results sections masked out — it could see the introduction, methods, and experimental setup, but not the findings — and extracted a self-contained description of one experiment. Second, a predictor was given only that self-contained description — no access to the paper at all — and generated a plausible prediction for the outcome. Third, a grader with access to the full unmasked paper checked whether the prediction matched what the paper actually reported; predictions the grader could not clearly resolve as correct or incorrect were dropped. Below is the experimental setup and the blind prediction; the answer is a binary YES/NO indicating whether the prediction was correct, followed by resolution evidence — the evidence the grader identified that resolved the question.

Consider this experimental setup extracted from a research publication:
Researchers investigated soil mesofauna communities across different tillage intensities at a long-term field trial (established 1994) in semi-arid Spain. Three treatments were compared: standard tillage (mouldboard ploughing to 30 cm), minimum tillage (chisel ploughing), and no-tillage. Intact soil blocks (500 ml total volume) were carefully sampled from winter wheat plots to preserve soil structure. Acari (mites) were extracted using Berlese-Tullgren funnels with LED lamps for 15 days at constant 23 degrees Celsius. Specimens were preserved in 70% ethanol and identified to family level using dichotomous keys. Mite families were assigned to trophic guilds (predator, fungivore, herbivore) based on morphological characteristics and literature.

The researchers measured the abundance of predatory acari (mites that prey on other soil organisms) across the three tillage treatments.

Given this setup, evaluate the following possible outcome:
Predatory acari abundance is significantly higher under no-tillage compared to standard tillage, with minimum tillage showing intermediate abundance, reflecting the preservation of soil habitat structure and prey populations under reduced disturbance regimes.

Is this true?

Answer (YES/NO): NO